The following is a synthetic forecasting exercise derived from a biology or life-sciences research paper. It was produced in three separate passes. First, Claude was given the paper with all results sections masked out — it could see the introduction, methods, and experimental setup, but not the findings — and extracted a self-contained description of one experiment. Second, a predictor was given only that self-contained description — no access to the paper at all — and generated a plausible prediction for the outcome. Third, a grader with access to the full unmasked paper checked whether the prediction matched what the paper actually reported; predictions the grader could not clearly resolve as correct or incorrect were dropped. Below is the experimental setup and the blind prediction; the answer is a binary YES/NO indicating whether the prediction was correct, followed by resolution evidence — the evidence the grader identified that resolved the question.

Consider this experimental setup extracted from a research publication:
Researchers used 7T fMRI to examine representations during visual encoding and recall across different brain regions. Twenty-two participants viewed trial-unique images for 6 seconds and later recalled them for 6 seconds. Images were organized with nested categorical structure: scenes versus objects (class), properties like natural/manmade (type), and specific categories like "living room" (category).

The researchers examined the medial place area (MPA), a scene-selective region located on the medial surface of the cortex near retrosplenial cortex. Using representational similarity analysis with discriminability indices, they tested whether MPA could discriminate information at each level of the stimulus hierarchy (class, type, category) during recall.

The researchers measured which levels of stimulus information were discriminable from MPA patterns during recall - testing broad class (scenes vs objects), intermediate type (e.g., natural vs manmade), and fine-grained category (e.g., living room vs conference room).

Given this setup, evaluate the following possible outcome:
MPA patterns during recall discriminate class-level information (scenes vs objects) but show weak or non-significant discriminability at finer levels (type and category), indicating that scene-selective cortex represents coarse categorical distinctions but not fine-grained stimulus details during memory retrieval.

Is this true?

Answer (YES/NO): NO